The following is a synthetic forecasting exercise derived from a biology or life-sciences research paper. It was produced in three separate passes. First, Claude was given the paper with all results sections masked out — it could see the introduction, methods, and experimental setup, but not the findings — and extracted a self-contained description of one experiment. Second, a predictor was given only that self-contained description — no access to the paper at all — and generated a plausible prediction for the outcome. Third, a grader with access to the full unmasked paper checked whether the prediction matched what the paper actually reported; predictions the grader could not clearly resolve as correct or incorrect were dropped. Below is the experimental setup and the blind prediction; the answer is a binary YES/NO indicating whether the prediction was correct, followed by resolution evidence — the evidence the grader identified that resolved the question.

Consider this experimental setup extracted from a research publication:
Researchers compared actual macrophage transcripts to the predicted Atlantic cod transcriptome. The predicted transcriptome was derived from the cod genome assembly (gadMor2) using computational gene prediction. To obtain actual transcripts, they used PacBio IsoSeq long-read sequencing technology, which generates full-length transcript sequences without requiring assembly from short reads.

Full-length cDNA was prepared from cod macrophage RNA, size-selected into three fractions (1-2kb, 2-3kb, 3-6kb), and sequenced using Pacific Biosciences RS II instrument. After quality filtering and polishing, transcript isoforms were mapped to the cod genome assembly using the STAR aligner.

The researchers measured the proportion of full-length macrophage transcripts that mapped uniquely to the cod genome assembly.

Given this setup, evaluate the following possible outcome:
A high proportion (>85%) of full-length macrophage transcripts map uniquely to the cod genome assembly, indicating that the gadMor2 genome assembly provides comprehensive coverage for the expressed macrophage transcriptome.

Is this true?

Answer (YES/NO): NO